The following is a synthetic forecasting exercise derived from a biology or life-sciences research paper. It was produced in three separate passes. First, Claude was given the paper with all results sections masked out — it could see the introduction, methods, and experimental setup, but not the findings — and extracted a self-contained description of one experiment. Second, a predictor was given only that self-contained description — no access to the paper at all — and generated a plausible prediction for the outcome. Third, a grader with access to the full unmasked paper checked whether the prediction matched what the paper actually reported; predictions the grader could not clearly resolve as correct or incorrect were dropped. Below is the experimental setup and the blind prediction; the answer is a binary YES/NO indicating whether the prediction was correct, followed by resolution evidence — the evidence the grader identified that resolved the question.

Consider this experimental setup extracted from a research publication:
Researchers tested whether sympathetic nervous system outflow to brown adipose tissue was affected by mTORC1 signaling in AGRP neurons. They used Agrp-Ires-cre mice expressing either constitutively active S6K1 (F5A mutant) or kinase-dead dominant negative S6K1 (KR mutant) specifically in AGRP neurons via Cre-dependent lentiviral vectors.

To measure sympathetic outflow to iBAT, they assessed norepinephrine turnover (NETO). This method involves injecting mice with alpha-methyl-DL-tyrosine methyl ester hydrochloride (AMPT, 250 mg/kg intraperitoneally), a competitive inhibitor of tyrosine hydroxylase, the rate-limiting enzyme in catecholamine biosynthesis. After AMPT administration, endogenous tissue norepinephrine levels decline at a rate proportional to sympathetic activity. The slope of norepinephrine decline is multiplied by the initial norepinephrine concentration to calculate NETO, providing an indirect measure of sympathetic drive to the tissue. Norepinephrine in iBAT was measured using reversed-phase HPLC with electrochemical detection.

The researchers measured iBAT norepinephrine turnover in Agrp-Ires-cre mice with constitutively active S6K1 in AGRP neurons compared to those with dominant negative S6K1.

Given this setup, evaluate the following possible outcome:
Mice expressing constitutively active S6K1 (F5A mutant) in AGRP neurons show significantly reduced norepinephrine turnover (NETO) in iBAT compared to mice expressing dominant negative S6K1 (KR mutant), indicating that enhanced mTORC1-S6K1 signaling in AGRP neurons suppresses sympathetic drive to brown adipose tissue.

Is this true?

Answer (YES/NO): NO